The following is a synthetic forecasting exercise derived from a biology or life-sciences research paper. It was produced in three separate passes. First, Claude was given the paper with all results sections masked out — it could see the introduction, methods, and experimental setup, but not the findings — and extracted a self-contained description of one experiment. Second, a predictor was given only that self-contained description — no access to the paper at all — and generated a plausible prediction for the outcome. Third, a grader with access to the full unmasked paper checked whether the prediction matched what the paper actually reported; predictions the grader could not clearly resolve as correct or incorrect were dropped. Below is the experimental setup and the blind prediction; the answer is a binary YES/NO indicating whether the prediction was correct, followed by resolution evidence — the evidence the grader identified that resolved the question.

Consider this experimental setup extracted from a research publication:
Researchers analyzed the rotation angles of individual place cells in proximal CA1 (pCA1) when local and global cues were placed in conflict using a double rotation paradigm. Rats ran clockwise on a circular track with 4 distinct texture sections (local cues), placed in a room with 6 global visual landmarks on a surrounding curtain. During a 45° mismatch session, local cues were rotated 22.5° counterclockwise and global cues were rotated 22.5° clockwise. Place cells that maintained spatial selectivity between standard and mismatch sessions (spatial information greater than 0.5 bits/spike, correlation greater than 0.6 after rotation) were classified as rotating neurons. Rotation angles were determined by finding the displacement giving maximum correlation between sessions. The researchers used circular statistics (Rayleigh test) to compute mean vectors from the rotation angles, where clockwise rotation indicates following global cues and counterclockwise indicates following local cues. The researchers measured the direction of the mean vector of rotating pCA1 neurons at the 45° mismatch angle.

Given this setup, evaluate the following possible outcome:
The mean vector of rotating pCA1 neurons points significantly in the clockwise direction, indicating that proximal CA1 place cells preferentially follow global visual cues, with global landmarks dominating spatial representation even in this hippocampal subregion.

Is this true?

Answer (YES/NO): YES